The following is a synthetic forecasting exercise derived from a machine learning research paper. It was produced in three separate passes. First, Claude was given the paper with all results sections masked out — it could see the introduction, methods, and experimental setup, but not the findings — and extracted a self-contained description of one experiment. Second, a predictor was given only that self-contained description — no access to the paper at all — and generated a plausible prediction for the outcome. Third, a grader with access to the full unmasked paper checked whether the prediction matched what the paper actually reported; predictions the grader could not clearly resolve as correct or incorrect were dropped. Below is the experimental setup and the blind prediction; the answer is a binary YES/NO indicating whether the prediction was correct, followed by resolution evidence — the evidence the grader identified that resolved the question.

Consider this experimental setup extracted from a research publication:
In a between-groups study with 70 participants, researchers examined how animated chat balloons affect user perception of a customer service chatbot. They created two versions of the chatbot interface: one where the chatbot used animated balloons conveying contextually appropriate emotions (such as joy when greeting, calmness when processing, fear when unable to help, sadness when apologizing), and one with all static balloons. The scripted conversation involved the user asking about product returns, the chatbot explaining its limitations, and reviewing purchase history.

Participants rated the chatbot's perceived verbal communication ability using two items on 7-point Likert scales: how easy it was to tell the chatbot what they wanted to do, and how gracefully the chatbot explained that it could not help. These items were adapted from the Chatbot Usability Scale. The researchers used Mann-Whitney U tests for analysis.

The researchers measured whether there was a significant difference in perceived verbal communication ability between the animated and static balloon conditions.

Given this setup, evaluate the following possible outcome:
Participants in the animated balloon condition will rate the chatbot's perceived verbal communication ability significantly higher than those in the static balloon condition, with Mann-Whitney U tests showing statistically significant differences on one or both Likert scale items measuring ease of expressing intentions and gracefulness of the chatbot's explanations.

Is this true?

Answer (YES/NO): NO